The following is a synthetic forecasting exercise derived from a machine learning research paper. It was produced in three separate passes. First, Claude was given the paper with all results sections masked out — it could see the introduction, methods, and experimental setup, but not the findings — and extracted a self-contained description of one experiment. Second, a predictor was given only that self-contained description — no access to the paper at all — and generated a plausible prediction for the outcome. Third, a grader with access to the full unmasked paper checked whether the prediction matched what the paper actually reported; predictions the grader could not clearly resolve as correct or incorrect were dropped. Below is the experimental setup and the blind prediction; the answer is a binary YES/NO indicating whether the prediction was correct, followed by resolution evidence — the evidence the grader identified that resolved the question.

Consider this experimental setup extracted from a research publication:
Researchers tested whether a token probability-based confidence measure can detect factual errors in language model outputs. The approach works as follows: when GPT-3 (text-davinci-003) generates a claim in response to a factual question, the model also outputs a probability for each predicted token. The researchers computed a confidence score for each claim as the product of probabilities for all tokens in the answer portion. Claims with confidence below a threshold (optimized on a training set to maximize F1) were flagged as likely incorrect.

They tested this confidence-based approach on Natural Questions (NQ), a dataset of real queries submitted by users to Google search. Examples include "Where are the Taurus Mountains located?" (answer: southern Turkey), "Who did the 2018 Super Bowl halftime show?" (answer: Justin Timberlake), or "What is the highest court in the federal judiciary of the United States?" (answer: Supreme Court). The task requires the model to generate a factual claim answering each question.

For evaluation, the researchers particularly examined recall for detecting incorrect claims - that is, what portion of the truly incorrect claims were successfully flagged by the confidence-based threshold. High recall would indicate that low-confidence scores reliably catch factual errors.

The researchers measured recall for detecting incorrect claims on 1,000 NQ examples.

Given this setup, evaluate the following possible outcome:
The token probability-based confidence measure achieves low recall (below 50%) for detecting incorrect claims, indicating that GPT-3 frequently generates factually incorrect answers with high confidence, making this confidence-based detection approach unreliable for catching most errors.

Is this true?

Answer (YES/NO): NO